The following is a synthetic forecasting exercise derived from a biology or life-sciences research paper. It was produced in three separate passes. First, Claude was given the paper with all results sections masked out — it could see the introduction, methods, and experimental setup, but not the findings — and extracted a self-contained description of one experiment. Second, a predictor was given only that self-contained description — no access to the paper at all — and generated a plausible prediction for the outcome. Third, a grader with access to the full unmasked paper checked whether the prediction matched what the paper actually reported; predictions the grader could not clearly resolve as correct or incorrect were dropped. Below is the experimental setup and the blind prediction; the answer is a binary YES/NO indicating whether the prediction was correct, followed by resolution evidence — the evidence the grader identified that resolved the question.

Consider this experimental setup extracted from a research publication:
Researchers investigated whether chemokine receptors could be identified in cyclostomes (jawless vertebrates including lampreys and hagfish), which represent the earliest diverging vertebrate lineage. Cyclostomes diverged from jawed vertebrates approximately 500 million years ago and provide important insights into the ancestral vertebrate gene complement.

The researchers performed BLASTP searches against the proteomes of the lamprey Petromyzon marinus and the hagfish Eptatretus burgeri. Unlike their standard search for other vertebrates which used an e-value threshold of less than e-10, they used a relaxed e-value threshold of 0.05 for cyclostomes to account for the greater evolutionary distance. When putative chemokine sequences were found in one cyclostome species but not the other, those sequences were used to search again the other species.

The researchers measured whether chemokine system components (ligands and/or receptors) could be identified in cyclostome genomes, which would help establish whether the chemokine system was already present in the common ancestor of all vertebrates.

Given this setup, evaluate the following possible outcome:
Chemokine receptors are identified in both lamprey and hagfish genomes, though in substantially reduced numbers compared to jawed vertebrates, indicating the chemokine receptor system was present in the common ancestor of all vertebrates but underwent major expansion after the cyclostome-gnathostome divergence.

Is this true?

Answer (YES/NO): NO